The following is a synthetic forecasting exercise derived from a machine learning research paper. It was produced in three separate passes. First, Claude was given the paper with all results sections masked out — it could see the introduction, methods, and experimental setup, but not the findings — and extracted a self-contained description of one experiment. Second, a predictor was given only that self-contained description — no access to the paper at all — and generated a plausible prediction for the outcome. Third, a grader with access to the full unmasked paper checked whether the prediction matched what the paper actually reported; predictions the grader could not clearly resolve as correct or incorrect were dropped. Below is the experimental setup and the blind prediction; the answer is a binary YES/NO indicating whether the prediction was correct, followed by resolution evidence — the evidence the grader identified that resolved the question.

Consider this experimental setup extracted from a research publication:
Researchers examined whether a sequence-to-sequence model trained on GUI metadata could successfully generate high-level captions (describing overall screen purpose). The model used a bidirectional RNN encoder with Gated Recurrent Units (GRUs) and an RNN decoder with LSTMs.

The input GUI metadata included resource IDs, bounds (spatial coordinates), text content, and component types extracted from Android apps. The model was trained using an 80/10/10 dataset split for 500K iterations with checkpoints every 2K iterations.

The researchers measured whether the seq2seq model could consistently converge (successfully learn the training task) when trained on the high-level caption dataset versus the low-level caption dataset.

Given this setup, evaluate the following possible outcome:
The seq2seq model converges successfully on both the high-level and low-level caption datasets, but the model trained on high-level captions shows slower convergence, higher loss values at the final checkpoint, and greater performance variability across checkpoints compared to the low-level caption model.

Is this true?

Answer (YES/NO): NO